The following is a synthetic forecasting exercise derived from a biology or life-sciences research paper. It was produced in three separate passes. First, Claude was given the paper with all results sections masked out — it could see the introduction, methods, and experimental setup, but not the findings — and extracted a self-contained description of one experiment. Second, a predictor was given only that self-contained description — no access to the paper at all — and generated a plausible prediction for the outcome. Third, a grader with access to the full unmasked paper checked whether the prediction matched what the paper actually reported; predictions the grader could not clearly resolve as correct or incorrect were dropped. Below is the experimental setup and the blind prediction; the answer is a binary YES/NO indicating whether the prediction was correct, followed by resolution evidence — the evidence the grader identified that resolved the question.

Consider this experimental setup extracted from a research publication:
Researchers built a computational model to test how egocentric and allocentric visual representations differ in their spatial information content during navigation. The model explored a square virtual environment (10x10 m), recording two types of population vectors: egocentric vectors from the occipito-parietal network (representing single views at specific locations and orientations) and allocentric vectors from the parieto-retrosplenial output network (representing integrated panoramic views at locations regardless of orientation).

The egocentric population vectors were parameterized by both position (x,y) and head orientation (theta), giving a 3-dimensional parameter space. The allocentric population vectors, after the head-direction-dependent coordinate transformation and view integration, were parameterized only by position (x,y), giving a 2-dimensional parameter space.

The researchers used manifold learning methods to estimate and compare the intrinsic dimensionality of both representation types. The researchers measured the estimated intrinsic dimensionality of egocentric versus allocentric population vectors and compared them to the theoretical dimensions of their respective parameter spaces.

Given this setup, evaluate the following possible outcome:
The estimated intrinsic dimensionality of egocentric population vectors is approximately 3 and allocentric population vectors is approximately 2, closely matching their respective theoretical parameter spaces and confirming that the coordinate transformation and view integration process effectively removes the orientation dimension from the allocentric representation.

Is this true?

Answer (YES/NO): NO